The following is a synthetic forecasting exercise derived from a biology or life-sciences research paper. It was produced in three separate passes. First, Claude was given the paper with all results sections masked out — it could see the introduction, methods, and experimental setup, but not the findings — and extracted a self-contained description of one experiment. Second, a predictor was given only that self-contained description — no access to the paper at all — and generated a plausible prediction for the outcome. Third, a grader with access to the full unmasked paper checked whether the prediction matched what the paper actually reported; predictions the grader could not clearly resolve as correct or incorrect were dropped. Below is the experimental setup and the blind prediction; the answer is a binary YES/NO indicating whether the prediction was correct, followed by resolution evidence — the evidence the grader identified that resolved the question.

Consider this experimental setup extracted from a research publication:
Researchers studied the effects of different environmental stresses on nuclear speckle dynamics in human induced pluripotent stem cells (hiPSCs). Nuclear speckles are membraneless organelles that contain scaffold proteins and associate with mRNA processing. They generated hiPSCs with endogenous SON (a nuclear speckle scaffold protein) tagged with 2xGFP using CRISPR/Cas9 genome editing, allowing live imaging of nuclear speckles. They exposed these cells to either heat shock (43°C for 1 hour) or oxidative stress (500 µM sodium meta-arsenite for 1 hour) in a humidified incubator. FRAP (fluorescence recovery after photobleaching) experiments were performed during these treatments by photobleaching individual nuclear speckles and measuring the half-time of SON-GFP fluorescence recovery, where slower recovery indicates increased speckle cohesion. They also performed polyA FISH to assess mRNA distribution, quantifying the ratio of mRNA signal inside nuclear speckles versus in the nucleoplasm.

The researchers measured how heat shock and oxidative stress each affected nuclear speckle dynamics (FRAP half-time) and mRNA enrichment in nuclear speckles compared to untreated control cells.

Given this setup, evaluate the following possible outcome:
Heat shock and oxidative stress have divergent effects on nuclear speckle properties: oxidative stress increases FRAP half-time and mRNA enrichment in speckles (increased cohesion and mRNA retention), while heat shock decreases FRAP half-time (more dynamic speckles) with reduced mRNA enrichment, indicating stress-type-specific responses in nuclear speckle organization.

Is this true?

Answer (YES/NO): NO